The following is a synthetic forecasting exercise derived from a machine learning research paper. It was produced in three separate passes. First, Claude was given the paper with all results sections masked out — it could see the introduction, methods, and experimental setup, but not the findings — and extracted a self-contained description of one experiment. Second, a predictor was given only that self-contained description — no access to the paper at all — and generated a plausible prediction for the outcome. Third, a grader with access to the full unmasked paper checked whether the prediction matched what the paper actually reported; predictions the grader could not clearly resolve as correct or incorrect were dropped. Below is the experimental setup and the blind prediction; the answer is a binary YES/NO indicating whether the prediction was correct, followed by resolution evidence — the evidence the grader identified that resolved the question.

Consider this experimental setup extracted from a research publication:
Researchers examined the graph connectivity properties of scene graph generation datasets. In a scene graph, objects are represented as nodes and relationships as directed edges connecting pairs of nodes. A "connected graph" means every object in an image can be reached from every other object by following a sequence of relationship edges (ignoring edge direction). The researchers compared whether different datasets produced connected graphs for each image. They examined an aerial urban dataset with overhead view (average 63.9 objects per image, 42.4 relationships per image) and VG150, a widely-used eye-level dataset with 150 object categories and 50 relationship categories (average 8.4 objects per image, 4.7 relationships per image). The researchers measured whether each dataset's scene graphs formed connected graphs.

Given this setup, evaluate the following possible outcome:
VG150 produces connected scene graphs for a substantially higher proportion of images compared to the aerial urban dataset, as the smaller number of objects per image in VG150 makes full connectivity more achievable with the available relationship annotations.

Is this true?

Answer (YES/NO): NO